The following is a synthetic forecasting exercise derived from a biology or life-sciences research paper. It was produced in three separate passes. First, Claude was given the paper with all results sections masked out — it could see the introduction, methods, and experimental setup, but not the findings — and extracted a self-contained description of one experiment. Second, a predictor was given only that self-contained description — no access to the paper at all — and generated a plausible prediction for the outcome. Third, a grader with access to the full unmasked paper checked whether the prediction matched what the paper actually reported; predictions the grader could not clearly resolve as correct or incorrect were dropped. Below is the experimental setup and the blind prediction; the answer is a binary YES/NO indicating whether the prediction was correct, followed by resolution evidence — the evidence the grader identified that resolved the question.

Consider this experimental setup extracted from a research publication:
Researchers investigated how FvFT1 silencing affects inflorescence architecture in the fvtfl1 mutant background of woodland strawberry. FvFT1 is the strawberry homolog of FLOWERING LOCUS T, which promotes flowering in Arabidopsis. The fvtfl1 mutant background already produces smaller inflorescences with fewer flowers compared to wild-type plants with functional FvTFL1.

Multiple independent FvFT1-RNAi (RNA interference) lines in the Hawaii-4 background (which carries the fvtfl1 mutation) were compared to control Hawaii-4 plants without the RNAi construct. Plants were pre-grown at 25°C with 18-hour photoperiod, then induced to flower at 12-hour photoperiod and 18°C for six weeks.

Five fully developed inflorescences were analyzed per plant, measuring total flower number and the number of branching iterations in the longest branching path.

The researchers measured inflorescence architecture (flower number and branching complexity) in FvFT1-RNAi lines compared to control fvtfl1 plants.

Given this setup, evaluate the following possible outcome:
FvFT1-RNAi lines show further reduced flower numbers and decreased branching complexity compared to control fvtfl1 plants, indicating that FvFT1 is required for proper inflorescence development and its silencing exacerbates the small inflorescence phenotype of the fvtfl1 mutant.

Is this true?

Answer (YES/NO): NO